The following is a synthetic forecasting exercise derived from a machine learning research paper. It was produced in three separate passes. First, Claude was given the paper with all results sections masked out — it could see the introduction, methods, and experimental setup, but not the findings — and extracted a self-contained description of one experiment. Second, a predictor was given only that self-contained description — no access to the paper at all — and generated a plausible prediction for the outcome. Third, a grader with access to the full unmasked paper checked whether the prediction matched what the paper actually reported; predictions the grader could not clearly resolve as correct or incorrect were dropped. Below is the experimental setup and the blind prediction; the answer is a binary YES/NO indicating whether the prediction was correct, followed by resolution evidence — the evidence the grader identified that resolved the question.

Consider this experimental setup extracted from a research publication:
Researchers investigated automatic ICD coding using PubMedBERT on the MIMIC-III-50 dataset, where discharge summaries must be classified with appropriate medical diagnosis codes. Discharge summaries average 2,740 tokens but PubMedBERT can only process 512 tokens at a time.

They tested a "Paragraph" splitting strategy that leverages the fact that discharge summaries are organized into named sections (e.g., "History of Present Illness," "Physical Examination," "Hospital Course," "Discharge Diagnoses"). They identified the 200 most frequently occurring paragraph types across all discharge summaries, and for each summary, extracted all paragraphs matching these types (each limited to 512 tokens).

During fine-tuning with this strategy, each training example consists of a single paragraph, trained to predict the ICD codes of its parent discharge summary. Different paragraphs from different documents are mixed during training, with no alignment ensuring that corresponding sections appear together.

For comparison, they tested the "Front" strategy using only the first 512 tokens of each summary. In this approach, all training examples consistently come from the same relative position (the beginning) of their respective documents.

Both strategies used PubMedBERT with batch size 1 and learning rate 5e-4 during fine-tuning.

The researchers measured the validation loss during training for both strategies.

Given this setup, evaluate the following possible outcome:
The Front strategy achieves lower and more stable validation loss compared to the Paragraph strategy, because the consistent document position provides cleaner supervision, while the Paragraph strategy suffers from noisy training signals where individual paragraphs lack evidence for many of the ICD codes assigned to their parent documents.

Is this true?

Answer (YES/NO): YES